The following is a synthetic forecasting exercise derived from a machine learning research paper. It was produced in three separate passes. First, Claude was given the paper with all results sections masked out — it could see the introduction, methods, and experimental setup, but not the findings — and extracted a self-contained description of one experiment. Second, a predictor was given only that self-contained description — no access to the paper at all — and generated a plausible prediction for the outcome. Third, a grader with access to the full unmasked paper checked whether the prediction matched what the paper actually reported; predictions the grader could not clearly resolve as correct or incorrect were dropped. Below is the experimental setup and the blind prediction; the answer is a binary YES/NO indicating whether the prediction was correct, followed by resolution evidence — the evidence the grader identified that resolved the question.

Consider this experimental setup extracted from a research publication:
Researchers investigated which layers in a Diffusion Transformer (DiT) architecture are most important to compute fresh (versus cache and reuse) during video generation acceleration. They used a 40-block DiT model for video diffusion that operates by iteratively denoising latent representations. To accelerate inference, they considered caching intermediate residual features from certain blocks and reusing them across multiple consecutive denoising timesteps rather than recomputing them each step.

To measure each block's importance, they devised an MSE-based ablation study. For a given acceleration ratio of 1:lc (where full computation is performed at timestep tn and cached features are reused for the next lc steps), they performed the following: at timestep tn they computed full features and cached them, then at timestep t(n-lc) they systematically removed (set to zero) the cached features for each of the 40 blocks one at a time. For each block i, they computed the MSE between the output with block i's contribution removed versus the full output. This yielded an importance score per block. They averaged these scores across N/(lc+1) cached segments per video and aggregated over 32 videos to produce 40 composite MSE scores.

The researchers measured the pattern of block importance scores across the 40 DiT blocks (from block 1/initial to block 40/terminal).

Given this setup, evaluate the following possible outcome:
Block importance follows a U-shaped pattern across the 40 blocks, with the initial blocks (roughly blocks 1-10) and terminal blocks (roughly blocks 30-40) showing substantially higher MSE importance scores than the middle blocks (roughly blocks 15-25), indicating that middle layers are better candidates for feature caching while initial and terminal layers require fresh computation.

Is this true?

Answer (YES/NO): YES